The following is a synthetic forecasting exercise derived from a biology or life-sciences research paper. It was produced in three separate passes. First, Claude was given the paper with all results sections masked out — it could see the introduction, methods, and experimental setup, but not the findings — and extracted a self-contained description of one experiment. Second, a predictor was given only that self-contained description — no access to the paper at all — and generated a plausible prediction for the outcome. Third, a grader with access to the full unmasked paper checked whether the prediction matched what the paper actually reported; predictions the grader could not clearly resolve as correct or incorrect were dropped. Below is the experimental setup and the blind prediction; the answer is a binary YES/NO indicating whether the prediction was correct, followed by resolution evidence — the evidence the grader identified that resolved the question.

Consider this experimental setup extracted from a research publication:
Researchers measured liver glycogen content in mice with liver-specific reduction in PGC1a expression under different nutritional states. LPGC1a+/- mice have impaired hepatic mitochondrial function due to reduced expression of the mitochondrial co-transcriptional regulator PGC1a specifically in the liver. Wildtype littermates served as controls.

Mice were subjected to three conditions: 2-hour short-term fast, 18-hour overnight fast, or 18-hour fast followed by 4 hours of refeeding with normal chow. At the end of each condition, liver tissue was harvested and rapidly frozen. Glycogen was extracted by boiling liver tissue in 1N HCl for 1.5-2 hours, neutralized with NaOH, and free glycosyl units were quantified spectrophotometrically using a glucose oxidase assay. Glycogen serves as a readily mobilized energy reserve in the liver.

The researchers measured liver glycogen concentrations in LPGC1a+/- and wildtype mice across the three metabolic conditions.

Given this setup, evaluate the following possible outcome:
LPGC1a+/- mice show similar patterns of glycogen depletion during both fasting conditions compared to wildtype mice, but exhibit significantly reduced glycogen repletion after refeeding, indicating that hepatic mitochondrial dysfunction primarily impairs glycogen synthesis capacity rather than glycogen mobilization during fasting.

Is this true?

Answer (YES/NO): NO